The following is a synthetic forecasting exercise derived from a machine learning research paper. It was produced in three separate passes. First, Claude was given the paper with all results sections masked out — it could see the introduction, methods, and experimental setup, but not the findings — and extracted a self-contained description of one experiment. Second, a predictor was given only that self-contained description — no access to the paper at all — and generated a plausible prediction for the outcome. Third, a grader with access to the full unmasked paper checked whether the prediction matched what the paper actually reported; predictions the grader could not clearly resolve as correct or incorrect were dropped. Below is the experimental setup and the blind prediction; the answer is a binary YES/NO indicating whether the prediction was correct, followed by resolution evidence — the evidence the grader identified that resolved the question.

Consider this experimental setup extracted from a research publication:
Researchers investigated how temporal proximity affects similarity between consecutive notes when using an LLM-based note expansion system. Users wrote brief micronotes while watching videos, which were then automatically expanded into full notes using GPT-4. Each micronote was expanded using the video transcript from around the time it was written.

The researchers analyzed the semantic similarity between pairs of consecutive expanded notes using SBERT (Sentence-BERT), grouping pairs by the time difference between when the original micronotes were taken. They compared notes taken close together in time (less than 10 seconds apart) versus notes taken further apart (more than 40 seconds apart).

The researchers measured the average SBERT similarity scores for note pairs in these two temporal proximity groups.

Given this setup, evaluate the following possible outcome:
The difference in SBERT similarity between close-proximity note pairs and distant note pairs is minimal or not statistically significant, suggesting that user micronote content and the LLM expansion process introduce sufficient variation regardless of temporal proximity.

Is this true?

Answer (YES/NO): NO